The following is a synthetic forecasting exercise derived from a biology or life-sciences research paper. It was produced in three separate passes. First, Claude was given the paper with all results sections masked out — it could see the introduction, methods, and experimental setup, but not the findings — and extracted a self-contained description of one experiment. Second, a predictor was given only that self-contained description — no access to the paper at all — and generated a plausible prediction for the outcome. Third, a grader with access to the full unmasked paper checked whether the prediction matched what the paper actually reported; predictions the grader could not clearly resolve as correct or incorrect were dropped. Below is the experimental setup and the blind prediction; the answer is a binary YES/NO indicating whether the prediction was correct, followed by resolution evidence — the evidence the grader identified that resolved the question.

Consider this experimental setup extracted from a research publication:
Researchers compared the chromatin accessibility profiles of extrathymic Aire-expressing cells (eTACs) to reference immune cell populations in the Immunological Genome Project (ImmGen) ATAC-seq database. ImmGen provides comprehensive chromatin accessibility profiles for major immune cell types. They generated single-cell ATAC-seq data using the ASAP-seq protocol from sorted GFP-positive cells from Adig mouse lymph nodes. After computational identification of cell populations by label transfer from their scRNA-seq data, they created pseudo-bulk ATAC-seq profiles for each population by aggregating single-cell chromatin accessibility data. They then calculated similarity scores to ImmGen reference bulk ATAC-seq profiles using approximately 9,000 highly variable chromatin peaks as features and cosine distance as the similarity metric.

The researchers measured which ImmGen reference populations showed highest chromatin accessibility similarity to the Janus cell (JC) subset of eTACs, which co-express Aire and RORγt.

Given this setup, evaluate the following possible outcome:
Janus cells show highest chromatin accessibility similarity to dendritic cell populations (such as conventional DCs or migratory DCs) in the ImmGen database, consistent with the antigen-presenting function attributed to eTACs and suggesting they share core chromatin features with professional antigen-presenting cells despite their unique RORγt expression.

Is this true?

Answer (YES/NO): YES